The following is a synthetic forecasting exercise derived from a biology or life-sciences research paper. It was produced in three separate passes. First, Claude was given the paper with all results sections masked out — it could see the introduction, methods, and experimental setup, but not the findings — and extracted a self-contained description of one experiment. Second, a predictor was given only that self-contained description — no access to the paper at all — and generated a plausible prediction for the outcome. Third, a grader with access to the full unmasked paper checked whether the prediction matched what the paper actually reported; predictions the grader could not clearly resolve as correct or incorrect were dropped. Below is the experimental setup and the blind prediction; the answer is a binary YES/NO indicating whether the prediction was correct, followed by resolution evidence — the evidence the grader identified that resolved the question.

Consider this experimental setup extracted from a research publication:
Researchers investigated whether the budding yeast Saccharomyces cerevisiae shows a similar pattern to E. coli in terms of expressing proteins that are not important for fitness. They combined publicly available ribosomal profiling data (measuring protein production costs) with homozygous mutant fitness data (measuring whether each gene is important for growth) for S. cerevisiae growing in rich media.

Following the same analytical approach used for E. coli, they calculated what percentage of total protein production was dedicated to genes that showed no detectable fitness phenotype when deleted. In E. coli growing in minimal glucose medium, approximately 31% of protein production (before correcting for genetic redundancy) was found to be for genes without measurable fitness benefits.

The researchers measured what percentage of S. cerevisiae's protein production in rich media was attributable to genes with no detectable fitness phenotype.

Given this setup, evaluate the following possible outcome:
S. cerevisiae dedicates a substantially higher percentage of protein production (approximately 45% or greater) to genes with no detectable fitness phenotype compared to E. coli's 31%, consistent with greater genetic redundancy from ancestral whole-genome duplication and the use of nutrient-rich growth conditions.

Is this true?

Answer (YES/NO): NO